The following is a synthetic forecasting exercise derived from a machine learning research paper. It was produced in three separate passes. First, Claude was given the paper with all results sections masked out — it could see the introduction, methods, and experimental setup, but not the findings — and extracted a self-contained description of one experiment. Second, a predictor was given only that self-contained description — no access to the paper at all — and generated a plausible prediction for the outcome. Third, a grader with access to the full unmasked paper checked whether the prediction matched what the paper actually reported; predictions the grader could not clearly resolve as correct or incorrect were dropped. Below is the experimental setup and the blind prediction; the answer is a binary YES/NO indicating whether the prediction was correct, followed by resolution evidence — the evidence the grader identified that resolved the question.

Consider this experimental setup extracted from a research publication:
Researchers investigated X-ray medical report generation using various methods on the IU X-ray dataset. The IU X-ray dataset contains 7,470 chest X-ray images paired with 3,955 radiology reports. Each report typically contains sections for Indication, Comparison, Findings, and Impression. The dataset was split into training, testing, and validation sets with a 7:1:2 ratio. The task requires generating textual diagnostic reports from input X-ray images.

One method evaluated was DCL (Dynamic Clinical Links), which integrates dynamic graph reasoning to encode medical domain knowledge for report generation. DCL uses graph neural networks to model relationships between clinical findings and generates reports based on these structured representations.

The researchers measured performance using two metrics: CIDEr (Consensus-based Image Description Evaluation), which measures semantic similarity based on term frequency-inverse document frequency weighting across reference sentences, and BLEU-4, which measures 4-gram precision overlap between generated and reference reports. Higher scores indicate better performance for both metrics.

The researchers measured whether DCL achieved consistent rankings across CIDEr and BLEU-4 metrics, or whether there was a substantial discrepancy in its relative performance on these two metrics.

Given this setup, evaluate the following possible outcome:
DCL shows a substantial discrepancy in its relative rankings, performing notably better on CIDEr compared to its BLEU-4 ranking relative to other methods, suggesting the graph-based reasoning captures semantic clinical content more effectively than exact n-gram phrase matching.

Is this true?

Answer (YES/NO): YES